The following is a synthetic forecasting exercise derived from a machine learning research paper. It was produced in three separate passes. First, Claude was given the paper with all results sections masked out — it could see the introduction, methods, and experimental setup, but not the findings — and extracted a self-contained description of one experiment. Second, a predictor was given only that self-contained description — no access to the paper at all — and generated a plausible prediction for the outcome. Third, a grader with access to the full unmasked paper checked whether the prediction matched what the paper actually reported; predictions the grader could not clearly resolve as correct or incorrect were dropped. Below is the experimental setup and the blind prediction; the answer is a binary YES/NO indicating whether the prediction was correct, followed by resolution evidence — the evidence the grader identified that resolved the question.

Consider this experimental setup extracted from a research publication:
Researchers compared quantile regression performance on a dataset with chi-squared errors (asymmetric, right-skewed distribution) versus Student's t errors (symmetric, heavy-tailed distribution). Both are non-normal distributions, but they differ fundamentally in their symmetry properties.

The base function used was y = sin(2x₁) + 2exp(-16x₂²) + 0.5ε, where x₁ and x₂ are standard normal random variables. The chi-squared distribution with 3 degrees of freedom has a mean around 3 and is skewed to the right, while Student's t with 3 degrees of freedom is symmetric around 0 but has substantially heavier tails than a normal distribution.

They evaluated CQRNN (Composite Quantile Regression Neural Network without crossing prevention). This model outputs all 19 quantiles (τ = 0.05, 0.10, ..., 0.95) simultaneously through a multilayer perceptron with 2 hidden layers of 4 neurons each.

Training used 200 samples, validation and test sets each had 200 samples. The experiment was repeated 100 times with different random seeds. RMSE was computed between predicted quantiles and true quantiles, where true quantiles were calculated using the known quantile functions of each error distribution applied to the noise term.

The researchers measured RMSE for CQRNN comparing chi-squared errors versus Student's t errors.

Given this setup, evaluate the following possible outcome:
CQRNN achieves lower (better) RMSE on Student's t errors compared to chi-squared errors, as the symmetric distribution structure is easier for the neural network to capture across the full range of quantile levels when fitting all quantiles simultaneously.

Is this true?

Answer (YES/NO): YES